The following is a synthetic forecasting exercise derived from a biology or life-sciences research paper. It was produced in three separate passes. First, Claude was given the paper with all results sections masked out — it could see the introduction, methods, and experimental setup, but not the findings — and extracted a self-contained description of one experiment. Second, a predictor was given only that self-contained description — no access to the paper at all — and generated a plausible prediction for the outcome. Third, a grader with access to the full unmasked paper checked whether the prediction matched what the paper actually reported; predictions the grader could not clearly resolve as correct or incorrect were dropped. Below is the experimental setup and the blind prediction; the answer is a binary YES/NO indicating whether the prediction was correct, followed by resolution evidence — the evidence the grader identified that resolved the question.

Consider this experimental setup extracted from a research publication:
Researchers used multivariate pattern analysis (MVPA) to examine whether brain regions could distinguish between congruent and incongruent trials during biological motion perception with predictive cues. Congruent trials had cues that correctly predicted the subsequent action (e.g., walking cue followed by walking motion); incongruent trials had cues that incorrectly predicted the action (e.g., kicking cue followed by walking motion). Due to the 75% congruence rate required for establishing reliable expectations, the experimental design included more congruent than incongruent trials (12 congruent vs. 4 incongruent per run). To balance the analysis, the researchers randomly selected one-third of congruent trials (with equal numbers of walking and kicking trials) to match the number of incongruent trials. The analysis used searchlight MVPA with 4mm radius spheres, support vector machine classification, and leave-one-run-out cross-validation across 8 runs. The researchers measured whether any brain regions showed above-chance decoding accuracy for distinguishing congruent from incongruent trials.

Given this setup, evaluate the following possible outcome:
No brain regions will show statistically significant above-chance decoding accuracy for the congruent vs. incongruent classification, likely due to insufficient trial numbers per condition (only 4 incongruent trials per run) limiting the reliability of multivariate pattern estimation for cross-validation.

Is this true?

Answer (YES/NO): YES